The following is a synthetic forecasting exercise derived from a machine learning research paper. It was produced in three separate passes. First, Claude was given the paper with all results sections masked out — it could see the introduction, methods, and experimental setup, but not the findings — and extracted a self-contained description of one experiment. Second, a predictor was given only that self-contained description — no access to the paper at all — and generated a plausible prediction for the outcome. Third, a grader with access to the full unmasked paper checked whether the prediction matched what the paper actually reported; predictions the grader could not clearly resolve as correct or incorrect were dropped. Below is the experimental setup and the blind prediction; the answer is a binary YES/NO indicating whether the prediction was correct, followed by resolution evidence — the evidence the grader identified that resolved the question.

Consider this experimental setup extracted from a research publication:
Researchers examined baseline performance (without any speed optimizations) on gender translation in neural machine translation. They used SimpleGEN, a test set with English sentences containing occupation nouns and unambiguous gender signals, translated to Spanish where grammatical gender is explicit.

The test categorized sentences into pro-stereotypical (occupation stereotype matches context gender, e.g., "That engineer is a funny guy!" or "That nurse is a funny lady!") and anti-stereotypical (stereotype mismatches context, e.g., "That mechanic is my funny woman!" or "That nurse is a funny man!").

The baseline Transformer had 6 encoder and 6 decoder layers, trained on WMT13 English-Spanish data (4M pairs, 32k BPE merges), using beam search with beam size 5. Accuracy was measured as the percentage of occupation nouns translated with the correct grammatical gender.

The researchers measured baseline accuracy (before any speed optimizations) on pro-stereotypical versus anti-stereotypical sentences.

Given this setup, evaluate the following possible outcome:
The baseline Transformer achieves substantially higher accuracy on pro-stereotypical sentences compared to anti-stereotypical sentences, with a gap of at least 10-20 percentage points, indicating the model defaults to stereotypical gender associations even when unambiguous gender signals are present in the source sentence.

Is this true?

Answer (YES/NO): YES